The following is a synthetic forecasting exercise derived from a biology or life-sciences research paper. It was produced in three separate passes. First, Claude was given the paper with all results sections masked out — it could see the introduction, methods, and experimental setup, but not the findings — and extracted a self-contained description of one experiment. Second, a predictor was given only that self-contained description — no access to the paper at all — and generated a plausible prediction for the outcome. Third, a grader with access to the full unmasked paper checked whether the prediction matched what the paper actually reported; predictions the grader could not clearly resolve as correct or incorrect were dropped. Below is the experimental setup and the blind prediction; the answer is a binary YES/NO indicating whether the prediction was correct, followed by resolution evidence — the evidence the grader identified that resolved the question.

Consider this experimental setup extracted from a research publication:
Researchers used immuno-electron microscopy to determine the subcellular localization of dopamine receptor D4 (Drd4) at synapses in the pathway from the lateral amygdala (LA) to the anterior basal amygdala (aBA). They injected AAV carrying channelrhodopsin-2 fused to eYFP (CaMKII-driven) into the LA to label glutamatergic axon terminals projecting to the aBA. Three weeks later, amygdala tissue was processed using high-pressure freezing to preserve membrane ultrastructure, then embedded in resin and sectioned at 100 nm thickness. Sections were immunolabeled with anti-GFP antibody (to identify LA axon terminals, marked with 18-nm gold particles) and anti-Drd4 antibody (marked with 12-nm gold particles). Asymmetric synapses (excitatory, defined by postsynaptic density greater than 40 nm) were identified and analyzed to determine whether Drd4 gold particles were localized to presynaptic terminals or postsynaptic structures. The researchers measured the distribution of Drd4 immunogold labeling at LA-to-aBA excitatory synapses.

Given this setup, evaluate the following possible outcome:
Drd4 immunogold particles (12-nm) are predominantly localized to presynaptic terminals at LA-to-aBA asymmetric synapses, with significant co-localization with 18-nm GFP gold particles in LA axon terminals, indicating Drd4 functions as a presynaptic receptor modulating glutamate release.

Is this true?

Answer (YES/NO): YES